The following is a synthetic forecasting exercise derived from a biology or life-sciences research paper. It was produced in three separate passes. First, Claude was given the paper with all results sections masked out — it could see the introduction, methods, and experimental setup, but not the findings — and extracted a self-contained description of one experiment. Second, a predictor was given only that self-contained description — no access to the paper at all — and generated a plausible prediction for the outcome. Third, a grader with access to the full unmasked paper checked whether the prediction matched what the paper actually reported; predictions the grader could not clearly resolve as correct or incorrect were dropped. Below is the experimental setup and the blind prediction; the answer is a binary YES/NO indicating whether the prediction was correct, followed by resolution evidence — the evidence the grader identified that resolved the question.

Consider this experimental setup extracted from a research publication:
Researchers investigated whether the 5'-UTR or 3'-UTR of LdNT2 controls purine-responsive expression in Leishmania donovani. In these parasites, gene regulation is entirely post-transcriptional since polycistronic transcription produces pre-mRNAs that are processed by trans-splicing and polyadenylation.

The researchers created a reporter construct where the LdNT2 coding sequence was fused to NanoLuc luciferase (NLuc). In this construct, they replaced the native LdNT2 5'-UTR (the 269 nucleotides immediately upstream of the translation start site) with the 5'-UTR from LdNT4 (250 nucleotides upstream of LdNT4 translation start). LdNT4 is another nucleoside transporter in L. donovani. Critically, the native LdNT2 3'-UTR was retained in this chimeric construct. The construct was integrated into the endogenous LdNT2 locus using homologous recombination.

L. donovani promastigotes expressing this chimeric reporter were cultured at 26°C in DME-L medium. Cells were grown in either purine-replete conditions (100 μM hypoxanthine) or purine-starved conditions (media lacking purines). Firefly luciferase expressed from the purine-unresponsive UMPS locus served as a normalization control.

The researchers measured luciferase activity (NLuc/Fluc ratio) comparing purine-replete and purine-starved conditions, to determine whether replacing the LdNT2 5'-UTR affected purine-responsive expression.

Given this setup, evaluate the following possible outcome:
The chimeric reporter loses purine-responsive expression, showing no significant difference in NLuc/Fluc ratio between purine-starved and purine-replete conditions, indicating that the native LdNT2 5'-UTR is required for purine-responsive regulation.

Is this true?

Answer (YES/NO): NO